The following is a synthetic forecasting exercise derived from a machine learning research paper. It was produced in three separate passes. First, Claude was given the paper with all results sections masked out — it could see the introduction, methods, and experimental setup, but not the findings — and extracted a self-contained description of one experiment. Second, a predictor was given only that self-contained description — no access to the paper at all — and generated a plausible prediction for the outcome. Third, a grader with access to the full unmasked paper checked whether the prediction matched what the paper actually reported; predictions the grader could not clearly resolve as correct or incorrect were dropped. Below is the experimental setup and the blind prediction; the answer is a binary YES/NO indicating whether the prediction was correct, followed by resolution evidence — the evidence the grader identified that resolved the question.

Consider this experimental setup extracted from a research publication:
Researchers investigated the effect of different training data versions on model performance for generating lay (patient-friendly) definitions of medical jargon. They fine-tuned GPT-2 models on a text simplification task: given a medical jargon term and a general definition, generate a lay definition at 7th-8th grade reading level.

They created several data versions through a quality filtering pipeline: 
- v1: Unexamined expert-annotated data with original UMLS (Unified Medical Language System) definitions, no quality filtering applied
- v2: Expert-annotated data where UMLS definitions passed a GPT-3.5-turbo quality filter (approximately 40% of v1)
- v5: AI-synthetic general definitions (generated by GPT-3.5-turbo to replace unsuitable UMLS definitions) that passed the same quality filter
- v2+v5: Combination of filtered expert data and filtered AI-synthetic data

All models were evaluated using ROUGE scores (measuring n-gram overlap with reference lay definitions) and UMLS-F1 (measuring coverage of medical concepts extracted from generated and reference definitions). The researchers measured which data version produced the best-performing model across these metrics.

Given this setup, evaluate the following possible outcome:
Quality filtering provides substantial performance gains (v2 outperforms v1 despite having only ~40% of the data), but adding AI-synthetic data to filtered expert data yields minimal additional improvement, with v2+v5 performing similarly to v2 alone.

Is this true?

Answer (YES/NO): NO